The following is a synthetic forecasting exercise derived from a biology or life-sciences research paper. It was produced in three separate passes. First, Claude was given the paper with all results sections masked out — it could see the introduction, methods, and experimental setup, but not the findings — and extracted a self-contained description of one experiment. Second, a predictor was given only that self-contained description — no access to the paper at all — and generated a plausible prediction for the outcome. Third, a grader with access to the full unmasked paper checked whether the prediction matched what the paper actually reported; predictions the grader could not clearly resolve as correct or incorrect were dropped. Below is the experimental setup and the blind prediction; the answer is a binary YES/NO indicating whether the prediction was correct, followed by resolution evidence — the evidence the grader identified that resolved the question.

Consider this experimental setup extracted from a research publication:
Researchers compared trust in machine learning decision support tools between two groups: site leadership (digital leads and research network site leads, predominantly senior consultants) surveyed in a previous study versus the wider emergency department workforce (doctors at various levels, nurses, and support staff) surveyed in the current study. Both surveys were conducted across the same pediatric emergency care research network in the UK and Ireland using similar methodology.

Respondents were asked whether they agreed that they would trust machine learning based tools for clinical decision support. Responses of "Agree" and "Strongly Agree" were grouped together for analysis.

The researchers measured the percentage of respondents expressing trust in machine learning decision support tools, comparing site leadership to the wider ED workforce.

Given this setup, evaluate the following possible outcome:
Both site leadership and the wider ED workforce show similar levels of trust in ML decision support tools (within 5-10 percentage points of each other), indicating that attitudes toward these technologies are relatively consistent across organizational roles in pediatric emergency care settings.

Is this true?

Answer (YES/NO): NO